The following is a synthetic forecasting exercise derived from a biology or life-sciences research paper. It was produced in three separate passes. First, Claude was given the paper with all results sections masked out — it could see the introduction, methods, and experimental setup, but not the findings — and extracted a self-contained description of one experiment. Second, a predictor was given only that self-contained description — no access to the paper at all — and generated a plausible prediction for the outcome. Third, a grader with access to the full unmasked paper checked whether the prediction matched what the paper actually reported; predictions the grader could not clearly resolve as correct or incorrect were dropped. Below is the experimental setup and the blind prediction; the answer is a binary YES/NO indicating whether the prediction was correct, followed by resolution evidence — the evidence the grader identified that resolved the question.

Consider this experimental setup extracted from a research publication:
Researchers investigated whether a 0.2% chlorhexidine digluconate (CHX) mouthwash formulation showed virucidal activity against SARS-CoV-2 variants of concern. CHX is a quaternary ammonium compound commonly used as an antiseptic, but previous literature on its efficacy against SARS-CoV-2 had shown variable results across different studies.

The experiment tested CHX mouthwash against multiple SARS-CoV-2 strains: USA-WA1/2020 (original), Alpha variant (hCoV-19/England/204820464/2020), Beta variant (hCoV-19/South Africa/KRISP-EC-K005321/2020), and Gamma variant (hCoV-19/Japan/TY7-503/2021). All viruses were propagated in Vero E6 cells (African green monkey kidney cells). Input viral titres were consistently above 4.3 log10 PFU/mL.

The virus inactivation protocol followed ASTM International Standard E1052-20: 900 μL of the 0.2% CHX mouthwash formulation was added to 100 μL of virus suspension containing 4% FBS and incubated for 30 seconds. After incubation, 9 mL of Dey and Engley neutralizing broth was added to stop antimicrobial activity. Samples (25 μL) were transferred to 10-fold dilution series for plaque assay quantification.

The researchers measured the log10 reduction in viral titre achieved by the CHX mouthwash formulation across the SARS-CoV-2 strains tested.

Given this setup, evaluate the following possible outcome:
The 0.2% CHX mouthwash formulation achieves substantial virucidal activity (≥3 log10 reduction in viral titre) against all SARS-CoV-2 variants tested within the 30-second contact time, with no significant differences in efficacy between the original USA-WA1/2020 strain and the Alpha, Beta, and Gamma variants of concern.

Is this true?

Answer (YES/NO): NO